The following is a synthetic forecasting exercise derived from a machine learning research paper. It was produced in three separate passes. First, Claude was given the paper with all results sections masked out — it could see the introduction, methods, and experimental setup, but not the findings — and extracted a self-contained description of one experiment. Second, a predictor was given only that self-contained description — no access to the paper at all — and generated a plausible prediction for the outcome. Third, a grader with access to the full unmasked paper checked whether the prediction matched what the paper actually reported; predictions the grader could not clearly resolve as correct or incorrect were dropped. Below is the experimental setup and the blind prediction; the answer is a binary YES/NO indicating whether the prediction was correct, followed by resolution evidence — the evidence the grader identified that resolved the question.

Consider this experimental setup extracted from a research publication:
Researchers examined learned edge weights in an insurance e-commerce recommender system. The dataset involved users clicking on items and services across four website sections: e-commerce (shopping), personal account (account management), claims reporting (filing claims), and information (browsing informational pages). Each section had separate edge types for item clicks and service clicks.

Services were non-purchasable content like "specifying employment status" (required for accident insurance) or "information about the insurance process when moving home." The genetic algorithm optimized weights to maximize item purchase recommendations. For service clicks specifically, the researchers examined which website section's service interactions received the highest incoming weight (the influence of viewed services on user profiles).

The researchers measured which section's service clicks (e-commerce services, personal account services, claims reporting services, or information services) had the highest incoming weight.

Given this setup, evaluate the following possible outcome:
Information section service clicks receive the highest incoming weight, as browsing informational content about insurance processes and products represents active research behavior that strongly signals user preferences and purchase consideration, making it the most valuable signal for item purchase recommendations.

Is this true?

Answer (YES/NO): NO